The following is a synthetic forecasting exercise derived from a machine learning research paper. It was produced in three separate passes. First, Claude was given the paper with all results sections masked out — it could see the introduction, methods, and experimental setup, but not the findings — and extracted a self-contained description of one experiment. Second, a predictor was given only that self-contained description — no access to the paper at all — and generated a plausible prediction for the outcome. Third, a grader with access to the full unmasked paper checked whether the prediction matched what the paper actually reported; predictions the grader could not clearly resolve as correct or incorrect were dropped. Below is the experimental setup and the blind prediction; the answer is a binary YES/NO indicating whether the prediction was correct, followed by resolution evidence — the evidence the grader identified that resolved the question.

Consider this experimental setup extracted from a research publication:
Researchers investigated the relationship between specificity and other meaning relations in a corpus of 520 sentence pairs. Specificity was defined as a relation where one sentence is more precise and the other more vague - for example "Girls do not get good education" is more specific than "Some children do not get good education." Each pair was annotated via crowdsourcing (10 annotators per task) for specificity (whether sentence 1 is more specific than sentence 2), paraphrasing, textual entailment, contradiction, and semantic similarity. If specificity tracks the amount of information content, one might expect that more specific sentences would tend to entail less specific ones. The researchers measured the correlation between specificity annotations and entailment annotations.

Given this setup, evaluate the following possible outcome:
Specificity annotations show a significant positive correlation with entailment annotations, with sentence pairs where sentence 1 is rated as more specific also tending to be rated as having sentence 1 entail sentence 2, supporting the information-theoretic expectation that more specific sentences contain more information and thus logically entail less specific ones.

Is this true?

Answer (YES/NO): NO